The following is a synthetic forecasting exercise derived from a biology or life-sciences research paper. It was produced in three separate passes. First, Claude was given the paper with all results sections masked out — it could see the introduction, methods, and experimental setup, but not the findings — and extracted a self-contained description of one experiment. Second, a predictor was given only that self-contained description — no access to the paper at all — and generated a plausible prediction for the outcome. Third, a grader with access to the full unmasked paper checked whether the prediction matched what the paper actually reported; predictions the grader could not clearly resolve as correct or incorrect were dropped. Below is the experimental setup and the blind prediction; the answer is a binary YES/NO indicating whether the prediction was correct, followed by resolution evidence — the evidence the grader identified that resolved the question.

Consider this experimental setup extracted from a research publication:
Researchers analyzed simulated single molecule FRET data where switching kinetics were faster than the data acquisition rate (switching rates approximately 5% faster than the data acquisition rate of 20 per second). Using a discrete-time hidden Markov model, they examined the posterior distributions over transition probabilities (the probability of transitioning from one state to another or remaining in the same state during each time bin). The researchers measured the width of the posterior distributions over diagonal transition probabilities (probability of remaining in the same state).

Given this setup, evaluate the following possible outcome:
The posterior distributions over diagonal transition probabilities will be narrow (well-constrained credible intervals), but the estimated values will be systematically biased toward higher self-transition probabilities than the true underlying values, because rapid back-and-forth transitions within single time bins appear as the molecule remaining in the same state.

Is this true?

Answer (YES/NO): NO